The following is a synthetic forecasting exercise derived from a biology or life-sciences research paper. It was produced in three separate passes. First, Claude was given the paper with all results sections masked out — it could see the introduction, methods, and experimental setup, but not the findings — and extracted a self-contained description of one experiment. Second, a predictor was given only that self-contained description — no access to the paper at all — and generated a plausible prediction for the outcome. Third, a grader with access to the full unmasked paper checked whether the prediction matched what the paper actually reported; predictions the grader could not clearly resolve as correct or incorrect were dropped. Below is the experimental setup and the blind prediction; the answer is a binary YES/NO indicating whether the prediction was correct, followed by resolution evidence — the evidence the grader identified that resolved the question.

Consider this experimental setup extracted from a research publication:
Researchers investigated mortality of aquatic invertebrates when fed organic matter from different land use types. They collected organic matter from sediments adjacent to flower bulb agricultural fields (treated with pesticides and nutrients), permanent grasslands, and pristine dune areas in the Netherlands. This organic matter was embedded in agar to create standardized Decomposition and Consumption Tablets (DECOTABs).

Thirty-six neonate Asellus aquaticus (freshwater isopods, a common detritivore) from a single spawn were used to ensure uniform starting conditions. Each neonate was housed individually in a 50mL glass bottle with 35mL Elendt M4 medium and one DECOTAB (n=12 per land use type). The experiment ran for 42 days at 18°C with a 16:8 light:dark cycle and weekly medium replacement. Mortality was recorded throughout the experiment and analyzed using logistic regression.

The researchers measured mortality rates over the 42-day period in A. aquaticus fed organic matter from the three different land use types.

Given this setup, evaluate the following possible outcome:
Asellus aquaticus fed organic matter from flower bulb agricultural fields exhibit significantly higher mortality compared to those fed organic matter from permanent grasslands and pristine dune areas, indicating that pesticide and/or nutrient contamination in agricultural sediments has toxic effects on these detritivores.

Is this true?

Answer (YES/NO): NO